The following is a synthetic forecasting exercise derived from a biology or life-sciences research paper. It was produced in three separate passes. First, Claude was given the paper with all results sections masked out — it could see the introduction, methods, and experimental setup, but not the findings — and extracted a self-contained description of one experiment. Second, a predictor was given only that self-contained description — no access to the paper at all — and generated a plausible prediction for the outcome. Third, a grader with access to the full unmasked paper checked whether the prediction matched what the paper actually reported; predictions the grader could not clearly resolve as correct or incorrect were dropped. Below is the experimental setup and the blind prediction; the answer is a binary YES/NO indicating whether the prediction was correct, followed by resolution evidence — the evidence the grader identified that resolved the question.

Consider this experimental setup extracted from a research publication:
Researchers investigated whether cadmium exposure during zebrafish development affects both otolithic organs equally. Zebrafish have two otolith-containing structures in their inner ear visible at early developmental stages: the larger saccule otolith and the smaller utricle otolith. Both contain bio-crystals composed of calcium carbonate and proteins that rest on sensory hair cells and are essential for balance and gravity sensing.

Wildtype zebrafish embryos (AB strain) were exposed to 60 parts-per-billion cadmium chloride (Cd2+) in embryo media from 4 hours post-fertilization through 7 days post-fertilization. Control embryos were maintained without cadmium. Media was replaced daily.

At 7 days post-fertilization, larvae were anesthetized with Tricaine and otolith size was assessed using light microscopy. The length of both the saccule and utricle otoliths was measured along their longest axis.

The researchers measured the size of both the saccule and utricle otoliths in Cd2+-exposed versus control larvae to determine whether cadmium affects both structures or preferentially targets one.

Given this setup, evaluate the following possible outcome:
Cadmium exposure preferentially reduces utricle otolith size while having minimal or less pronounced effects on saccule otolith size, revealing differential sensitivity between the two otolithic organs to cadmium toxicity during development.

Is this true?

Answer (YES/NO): NO